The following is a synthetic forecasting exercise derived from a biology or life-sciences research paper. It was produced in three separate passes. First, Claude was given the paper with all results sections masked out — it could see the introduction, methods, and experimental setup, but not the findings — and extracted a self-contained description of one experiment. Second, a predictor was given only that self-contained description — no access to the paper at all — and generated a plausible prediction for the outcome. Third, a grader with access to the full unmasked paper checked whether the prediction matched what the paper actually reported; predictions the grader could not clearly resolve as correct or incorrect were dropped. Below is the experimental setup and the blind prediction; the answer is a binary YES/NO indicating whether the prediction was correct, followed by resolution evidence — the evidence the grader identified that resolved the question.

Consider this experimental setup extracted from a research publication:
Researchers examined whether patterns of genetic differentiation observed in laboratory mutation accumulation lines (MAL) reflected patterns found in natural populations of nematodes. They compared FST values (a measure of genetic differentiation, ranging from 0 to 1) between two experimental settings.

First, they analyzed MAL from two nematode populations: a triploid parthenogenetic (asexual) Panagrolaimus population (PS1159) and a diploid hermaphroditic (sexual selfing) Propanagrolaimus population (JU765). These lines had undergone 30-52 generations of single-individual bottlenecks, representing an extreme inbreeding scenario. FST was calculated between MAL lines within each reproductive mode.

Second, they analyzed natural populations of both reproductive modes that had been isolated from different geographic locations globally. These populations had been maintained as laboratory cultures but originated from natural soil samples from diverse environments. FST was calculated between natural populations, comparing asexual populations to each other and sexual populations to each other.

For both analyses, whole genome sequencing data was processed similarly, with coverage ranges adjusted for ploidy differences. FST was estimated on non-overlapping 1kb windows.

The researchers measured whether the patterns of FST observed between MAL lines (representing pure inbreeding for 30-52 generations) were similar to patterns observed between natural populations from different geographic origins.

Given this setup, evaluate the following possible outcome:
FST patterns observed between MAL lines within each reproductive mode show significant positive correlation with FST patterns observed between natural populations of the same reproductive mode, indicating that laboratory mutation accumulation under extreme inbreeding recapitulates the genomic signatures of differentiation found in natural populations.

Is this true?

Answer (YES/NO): NO